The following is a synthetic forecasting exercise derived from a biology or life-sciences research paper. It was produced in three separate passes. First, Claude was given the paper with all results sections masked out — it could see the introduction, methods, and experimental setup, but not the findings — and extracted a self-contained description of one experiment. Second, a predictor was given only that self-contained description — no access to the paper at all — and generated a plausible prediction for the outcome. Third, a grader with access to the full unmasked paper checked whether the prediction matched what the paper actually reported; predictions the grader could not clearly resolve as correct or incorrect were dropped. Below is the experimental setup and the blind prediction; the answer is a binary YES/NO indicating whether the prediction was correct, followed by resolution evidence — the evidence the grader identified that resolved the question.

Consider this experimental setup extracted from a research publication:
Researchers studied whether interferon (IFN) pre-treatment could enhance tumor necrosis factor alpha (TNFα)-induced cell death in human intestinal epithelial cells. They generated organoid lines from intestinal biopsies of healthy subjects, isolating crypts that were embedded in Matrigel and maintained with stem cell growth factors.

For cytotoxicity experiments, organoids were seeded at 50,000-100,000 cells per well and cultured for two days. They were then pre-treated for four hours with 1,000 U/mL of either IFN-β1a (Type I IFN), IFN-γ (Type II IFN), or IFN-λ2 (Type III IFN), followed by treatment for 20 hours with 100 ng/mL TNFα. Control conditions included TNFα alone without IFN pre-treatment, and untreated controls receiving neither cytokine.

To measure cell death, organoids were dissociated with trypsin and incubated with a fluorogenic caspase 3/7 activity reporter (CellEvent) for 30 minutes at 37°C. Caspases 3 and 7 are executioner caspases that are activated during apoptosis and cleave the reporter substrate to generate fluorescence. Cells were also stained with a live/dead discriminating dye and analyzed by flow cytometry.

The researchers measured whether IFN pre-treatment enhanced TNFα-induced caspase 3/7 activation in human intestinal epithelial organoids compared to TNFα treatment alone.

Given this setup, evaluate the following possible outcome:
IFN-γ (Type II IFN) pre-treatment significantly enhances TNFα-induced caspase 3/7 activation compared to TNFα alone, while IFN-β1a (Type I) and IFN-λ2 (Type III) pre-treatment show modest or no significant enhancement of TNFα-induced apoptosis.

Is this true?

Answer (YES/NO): NO